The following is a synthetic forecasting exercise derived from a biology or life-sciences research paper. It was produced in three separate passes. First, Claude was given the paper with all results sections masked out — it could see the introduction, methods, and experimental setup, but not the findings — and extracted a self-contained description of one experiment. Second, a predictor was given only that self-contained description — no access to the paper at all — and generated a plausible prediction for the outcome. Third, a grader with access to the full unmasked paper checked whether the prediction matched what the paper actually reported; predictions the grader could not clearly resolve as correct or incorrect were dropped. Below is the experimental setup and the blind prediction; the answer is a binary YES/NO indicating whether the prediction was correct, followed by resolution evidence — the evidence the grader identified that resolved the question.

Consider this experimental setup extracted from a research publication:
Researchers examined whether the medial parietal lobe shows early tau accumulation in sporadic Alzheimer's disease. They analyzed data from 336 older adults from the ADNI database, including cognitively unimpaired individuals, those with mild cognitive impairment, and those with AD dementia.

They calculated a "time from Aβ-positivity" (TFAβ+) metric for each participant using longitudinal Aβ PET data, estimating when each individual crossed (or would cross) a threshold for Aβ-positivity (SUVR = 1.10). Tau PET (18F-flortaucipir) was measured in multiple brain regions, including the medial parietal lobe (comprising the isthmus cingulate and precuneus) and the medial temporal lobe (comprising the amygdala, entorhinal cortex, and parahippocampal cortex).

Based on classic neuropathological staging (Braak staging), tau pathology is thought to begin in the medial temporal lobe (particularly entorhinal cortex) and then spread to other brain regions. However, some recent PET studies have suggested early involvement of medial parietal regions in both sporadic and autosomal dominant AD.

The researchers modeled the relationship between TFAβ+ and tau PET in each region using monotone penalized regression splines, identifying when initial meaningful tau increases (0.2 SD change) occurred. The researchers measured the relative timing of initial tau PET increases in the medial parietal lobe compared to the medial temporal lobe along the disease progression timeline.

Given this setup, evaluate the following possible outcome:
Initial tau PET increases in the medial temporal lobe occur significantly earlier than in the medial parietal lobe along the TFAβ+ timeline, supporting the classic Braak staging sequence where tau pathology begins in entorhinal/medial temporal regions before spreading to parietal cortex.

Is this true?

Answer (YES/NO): NO